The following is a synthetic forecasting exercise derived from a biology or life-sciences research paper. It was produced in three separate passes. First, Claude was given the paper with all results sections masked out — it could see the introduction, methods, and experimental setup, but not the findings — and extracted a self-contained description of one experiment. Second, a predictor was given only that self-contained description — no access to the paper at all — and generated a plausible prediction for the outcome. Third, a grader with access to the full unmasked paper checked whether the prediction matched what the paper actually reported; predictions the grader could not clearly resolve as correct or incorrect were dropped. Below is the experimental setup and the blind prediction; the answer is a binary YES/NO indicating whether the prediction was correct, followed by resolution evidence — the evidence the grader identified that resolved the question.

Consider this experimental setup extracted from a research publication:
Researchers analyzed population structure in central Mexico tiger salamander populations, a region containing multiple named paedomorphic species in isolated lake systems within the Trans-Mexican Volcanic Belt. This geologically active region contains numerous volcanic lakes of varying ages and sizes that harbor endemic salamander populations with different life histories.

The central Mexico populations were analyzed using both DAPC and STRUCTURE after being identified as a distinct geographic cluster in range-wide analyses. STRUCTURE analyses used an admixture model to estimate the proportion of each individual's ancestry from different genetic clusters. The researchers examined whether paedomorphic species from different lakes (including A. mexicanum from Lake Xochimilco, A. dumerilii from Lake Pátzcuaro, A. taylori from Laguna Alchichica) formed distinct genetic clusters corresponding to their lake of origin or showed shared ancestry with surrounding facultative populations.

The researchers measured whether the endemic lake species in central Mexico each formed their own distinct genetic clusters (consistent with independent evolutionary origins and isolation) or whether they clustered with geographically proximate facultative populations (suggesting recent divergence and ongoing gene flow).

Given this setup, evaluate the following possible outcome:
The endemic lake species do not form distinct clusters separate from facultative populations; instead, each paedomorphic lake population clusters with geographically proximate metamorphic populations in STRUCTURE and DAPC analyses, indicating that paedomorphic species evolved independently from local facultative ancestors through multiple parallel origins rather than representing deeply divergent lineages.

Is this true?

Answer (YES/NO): YES